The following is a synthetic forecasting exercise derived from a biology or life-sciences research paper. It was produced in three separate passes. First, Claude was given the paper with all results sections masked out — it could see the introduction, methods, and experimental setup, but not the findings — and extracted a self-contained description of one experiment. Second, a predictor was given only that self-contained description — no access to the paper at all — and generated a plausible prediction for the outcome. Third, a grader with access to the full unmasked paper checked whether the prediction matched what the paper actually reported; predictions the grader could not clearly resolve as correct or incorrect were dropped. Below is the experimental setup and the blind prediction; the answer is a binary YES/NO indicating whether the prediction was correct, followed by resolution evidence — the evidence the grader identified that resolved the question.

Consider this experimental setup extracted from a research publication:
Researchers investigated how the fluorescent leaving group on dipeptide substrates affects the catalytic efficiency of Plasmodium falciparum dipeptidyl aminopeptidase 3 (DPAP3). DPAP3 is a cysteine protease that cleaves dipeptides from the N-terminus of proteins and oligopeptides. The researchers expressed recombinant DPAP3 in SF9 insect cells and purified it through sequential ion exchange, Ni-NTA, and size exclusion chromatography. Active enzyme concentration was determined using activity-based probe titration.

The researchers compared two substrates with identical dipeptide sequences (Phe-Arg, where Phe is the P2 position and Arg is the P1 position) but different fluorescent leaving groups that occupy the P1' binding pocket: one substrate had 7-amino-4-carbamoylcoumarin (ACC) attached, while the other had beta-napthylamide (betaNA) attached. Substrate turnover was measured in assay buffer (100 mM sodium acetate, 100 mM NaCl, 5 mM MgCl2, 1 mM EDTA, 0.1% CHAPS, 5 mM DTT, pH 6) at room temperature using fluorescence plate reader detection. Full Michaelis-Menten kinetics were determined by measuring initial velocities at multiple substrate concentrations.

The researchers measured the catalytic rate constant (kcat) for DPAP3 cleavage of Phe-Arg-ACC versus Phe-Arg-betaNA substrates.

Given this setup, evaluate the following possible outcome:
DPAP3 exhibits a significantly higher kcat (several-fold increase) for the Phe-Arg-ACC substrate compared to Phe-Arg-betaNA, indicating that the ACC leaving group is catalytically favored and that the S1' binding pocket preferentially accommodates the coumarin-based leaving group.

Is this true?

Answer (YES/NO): NO